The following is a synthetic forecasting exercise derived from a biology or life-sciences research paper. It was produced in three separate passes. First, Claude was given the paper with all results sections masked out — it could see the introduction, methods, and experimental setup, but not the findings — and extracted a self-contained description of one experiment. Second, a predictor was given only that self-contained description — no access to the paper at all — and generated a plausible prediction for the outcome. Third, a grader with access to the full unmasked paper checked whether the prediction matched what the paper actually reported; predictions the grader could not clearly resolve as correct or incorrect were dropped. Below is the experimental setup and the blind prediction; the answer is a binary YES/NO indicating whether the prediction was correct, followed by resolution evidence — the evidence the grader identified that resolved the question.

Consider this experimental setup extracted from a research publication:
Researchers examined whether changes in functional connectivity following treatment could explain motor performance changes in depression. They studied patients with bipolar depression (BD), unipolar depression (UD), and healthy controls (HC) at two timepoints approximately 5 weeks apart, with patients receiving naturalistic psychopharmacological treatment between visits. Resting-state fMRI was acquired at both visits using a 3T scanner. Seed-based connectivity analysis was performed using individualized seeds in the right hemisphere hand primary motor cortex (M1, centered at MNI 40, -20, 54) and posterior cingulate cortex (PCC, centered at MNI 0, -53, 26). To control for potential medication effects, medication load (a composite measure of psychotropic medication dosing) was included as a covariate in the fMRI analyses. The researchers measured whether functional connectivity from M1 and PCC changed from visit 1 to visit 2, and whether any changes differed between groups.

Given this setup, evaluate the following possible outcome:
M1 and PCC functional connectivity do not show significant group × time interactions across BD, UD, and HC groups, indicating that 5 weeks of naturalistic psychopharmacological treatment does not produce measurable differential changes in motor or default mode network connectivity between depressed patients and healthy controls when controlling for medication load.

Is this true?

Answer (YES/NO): NO